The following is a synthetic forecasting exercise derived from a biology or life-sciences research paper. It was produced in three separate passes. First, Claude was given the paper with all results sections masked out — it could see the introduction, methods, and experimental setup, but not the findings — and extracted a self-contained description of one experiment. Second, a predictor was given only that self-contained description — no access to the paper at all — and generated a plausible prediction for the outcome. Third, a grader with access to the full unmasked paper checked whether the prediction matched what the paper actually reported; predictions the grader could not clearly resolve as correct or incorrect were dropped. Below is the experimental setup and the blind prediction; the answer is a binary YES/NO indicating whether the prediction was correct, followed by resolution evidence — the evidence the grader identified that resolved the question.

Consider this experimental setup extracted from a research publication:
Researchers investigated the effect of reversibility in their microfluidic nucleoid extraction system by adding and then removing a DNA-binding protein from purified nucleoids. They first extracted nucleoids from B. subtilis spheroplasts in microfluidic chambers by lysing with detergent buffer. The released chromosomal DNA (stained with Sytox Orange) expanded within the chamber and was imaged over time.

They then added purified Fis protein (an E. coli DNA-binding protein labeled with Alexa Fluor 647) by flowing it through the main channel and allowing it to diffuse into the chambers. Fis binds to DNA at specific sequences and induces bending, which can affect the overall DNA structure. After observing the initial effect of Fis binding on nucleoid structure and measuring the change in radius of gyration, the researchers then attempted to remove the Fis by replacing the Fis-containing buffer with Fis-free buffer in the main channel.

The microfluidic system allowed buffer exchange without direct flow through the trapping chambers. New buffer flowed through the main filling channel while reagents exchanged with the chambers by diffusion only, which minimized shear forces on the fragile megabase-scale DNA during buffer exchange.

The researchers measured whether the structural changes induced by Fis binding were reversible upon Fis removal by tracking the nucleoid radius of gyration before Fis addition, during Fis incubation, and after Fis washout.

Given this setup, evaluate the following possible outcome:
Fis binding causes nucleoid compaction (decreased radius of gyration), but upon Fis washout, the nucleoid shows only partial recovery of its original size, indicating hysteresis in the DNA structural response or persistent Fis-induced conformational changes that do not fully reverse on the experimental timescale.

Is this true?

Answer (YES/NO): NO